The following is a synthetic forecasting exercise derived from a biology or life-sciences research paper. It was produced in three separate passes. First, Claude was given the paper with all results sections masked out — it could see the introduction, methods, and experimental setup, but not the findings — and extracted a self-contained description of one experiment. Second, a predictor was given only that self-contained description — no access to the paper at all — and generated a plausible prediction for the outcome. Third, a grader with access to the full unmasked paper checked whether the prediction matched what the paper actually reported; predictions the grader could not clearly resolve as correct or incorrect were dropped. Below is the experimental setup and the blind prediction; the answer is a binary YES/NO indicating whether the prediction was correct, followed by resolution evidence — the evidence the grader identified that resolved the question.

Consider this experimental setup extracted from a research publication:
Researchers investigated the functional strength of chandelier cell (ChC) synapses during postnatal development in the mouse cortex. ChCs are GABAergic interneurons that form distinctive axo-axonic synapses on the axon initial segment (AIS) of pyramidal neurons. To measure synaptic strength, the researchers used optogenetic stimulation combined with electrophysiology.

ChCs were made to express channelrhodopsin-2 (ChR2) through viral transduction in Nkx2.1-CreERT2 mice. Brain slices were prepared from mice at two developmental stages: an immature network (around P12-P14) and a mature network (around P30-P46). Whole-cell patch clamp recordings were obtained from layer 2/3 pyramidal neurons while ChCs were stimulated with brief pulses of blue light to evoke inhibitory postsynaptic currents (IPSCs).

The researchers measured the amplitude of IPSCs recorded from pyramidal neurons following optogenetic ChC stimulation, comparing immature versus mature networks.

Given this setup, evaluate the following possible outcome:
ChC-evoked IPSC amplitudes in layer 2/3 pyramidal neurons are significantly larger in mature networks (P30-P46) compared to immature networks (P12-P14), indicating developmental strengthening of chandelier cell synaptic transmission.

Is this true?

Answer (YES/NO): YES